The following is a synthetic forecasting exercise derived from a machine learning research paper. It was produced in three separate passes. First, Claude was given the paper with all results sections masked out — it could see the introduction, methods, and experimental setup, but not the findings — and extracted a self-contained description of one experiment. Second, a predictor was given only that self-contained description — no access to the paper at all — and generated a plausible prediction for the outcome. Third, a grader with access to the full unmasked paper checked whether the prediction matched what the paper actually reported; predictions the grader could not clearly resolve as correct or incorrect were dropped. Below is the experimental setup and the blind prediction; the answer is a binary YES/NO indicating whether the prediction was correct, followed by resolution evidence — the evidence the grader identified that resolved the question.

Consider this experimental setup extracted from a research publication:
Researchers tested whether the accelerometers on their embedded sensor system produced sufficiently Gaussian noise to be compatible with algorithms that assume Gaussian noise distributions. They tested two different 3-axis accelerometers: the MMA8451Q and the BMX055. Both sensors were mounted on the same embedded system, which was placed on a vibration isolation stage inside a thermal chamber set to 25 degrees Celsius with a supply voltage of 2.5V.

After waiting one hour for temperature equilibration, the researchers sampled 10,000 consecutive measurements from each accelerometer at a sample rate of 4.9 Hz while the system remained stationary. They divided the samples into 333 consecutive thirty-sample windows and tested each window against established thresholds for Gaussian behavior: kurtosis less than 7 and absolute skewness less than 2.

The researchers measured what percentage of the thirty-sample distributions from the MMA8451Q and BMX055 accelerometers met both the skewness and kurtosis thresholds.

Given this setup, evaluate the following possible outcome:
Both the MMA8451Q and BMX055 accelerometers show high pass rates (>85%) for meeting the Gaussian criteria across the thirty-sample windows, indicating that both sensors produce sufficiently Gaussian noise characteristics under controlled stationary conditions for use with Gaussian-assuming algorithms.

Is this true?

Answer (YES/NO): YES